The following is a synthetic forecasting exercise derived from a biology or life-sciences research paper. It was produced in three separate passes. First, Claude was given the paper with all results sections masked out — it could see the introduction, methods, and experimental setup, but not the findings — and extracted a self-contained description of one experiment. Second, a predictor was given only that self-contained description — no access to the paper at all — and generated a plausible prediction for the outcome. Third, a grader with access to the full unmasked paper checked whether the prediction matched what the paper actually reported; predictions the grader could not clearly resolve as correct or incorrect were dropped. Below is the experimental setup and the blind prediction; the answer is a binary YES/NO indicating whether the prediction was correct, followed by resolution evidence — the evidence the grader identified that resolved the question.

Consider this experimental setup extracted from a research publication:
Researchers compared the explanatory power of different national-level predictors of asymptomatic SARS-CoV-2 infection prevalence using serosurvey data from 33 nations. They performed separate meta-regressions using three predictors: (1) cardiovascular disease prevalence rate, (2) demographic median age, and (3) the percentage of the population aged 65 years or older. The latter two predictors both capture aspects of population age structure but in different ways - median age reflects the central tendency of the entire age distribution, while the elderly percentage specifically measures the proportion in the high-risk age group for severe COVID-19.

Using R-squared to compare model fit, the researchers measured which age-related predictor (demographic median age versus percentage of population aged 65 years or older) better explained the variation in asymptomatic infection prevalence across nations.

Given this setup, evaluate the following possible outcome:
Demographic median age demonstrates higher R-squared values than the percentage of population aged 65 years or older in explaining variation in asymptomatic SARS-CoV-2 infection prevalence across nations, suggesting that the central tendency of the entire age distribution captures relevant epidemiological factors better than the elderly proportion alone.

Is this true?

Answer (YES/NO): YES